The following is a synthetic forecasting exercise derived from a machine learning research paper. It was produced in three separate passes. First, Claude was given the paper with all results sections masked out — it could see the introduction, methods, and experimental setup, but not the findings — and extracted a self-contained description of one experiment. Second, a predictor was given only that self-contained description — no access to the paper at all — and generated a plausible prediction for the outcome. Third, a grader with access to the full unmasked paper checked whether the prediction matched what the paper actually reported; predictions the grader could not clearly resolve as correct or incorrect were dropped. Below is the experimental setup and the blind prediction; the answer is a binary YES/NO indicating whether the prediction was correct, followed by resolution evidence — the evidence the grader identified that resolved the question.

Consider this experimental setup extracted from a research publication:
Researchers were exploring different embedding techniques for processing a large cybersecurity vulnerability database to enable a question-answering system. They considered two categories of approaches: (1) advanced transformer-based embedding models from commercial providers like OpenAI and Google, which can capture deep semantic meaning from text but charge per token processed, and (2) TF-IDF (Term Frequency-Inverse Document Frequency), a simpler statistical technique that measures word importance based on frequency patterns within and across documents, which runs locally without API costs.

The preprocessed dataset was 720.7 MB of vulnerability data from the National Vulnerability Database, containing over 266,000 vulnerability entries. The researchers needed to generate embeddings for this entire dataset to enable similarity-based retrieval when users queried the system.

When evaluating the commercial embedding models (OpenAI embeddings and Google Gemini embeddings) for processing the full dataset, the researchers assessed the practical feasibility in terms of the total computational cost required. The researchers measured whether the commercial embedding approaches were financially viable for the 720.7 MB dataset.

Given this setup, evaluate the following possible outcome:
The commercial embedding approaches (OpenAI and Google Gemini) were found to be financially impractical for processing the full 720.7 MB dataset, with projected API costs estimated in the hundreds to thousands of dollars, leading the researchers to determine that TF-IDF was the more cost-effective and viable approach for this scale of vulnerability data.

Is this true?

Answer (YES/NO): NO